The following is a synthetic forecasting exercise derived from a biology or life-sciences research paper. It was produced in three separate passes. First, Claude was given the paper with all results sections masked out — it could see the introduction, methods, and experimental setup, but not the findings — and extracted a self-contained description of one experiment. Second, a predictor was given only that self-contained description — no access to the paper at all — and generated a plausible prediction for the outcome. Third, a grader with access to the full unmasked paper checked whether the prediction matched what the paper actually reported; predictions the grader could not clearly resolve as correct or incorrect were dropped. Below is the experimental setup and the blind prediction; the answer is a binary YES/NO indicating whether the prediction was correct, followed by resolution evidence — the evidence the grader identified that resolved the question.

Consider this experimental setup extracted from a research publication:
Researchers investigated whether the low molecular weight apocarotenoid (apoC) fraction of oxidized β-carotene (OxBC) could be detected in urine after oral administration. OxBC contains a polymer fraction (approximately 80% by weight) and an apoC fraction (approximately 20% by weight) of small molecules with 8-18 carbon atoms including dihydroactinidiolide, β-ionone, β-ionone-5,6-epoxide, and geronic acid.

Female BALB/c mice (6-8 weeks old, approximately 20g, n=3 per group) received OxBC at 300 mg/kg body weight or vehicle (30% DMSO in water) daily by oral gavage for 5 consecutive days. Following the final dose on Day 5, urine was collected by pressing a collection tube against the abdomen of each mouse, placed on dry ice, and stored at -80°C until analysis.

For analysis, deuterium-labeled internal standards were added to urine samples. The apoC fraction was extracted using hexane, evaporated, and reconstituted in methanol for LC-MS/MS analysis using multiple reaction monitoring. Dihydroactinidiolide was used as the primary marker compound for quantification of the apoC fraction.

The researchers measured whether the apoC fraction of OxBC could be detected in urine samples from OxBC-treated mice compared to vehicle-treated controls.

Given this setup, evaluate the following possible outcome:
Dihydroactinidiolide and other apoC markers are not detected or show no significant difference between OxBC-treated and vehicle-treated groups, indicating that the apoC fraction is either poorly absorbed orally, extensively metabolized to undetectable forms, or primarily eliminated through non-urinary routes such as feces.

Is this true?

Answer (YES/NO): YES